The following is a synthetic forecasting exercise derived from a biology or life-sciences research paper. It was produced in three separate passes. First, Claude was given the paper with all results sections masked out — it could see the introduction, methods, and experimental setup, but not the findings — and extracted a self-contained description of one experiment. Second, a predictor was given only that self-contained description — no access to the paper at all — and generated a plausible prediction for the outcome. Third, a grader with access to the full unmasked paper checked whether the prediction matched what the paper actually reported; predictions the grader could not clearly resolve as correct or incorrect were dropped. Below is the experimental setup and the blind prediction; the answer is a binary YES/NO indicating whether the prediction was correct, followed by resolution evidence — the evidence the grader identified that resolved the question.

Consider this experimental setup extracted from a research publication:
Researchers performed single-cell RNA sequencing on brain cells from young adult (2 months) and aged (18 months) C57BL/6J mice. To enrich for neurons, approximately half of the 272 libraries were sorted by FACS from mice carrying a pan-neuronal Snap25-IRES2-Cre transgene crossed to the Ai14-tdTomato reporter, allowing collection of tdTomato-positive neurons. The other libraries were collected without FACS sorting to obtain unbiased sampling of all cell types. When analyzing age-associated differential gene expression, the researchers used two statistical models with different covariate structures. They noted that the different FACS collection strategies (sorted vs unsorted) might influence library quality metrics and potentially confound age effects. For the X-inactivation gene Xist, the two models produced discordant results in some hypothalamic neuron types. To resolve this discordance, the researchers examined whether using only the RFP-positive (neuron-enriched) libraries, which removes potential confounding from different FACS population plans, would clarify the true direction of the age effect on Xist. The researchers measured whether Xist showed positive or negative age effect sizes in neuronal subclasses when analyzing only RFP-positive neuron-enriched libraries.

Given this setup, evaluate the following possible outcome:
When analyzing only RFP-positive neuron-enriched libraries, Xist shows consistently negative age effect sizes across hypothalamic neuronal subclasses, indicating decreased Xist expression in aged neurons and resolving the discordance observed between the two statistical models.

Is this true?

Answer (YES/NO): NO